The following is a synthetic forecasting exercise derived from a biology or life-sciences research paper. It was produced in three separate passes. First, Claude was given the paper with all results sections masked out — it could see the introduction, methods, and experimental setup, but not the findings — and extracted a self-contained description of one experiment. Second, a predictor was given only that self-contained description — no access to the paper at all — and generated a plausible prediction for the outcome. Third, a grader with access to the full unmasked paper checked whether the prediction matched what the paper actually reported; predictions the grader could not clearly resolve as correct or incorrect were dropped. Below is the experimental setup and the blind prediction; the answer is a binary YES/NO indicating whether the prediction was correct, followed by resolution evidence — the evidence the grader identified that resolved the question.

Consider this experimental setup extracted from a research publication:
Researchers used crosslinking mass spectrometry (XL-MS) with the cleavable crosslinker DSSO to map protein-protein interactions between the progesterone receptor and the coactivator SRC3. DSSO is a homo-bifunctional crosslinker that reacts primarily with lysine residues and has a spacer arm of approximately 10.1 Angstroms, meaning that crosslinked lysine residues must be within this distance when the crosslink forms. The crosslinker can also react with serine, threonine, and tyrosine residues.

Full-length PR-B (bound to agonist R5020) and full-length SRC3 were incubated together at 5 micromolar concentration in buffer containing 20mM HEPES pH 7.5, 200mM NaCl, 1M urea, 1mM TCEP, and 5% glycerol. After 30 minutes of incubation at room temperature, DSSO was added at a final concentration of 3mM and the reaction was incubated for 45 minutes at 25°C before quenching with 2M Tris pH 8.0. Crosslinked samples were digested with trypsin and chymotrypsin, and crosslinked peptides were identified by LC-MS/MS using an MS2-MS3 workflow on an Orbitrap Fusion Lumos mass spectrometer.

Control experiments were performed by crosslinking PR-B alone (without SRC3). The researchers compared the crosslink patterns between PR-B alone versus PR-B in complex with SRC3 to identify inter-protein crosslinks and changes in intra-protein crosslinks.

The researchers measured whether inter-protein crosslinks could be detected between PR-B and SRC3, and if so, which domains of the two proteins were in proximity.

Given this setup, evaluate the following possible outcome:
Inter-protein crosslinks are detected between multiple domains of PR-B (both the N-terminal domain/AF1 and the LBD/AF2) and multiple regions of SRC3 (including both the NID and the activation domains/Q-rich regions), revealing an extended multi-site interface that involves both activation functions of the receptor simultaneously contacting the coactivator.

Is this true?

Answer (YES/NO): NO